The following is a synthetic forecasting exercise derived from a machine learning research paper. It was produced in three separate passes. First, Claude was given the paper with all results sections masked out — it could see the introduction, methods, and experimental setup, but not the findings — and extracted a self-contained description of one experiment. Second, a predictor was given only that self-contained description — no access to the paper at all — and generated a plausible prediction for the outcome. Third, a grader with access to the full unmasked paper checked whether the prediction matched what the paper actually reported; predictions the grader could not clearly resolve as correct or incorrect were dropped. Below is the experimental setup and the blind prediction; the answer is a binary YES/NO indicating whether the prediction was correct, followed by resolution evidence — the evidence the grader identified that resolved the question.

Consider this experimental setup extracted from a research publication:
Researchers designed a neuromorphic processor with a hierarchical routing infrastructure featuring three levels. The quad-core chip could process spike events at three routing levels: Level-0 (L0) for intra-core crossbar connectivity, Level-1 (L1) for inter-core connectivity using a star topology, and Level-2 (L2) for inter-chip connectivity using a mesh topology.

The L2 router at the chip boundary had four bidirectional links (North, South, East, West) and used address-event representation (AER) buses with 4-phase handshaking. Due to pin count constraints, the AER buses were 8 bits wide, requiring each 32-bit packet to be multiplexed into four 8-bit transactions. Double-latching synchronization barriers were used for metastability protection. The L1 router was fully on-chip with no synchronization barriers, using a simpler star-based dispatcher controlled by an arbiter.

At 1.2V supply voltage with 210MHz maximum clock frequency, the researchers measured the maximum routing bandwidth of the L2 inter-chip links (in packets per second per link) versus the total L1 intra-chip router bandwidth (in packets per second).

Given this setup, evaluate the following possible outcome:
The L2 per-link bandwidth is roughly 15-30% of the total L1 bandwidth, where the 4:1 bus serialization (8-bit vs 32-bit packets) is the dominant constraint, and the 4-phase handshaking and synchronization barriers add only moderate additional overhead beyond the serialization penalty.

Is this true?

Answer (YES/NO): NO